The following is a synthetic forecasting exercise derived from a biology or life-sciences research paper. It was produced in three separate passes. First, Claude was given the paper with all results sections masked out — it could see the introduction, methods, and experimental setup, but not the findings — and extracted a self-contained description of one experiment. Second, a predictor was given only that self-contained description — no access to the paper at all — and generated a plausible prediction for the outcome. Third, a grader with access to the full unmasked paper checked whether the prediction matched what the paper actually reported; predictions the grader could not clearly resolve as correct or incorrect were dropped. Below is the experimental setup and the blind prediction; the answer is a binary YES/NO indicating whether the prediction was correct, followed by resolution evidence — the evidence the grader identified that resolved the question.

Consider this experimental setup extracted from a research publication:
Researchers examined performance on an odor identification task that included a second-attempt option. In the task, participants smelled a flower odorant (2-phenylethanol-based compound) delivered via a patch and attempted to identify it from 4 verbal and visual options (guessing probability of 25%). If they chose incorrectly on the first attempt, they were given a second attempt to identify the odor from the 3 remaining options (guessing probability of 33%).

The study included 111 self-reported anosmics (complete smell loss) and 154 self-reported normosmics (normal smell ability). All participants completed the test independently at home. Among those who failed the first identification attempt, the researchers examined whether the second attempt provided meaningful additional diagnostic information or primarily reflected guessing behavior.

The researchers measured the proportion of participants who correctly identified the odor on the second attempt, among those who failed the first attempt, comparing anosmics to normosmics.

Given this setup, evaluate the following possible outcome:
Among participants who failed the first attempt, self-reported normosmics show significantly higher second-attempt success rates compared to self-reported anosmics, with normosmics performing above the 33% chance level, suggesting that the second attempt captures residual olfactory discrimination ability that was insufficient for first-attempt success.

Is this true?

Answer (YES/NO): NO